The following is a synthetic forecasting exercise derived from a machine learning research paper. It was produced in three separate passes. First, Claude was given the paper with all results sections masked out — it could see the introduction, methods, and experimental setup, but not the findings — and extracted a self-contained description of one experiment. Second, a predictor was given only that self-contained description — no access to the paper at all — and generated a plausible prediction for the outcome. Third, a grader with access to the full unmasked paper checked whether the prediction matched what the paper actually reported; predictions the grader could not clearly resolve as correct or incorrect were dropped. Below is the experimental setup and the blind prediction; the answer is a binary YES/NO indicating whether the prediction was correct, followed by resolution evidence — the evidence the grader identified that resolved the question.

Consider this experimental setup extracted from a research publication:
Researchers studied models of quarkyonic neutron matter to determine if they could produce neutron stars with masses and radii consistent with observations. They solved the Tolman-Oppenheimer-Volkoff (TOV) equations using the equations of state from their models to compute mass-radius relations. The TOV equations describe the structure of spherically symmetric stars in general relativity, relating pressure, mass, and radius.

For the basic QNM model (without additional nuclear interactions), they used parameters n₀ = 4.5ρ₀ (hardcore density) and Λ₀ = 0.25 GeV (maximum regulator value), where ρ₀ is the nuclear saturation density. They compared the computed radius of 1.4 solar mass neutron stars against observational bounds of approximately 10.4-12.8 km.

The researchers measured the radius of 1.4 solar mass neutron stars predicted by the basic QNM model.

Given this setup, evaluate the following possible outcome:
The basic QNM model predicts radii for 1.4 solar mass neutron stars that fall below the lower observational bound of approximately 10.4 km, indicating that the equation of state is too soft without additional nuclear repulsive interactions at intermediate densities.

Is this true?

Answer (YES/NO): NO